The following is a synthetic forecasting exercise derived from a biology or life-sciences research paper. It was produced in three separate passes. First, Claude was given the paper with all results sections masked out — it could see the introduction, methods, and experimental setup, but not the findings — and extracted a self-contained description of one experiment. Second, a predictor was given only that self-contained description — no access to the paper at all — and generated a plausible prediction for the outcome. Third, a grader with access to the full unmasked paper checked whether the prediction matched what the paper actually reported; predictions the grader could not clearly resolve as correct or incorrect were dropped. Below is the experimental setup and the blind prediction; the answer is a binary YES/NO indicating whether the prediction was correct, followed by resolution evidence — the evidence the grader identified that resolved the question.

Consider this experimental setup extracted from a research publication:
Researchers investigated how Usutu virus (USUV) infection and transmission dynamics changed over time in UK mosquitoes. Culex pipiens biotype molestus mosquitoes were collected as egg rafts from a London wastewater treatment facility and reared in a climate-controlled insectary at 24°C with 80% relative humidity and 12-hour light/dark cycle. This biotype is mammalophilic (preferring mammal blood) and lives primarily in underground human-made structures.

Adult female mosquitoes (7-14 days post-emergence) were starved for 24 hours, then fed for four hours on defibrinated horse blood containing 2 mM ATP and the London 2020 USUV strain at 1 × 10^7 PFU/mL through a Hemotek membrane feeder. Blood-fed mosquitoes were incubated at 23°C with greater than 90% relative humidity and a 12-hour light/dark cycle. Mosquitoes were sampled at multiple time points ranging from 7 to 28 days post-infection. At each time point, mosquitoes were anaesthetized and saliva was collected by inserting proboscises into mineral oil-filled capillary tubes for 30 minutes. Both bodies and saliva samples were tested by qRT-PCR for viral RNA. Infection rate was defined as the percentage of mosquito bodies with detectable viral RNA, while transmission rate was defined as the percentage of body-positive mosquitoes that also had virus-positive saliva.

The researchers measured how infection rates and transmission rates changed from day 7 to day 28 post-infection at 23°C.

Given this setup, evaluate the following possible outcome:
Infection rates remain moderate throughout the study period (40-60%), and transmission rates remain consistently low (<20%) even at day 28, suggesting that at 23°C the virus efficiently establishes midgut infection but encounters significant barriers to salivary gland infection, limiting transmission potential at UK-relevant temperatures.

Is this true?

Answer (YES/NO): NO